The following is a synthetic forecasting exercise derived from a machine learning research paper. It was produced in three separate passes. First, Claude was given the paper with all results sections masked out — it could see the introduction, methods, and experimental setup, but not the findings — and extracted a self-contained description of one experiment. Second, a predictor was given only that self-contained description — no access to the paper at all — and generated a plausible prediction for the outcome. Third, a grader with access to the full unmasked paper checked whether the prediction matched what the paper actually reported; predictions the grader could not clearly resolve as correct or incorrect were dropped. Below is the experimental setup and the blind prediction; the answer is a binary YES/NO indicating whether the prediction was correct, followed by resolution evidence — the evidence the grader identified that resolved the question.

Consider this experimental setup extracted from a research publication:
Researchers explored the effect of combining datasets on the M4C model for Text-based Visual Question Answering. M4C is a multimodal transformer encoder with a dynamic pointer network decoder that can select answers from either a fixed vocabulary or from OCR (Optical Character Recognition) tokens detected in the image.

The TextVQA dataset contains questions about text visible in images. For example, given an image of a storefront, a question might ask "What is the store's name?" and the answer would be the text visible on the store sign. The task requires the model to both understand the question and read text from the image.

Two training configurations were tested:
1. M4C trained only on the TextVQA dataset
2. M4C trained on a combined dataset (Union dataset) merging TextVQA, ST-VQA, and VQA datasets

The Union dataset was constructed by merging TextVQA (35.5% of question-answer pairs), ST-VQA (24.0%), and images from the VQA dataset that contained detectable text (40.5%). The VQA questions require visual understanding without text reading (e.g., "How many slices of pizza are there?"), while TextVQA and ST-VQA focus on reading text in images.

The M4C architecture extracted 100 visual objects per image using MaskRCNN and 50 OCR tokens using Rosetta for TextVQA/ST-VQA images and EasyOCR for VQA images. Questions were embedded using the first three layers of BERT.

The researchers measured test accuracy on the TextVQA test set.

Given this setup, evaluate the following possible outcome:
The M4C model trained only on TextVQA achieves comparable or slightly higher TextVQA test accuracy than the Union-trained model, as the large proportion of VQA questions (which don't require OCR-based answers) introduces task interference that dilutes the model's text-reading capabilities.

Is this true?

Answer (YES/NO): NO